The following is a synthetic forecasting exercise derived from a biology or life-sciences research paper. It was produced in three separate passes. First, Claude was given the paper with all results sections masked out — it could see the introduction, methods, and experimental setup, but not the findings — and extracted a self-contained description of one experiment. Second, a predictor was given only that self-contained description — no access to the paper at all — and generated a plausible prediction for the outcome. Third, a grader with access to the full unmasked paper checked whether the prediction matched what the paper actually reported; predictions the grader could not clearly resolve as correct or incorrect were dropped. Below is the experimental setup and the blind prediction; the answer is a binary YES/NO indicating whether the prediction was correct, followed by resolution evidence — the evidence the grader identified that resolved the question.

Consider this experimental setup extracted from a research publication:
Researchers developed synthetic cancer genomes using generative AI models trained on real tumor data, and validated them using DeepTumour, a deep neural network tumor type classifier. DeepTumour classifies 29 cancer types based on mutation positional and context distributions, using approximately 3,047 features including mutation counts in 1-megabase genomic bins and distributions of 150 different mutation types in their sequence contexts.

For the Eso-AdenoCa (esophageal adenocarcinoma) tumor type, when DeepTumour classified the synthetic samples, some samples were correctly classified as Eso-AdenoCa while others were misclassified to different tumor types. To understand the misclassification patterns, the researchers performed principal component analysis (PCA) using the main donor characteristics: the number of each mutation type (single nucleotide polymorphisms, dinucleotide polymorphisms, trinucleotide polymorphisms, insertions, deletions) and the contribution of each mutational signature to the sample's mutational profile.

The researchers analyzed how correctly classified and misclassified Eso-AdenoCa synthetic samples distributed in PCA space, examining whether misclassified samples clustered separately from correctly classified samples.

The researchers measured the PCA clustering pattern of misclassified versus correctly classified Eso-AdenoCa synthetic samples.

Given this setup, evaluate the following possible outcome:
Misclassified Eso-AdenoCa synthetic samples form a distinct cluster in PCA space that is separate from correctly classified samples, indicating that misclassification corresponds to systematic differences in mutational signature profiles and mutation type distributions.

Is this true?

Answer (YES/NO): YES